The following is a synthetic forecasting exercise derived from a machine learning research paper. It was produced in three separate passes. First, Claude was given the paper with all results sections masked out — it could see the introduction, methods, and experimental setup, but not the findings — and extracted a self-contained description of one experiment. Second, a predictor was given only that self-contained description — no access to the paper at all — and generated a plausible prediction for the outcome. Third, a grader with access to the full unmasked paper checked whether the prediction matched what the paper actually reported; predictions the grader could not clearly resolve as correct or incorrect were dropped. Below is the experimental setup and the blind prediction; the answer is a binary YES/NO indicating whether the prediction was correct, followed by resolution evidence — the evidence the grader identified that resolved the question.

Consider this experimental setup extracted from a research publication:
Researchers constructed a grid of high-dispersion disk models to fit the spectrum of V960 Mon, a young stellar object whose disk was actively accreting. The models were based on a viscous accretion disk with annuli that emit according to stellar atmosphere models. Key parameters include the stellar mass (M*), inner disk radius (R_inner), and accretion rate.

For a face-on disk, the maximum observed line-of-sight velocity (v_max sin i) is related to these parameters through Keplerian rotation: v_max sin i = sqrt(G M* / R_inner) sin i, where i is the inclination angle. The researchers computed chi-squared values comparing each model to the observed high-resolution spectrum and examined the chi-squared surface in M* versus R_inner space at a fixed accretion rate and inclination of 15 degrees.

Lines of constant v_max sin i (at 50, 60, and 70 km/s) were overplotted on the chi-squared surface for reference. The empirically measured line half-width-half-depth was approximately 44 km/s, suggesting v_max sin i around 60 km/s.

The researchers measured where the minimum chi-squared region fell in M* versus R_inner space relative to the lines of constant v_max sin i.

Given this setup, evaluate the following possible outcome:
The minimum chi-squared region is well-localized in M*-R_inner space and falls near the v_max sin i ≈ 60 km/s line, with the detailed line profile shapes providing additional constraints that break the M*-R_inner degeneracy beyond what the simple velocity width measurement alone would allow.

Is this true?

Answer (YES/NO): NO